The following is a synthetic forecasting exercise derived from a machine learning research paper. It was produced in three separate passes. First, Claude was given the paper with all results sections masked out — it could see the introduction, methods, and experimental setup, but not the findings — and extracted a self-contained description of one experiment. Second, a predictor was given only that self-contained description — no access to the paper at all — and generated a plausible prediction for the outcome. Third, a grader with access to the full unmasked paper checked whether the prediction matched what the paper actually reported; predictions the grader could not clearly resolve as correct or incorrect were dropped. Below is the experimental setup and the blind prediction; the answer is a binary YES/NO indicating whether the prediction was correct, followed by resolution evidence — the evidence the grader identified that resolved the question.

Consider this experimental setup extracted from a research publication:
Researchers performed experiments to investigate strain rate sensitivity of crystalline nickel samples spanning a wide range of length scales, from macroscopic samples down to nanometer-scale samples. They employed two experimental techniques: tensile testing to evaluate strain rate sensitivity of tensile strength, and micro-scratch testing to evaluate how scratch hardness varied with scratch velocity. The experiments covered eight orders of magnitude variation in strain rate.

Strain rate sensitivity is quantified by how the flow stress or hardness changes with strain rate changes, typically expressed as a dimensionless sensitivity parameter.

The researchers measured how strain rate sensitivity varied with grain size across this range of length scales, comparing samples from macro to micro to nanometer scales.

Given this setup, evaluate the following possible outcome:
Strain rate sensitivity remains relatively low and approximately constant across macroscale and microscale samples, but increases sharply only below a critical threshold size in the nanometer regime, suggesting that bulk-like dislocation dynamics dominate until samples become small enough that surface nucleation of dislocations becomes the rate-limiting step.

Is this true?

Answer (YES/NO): NO